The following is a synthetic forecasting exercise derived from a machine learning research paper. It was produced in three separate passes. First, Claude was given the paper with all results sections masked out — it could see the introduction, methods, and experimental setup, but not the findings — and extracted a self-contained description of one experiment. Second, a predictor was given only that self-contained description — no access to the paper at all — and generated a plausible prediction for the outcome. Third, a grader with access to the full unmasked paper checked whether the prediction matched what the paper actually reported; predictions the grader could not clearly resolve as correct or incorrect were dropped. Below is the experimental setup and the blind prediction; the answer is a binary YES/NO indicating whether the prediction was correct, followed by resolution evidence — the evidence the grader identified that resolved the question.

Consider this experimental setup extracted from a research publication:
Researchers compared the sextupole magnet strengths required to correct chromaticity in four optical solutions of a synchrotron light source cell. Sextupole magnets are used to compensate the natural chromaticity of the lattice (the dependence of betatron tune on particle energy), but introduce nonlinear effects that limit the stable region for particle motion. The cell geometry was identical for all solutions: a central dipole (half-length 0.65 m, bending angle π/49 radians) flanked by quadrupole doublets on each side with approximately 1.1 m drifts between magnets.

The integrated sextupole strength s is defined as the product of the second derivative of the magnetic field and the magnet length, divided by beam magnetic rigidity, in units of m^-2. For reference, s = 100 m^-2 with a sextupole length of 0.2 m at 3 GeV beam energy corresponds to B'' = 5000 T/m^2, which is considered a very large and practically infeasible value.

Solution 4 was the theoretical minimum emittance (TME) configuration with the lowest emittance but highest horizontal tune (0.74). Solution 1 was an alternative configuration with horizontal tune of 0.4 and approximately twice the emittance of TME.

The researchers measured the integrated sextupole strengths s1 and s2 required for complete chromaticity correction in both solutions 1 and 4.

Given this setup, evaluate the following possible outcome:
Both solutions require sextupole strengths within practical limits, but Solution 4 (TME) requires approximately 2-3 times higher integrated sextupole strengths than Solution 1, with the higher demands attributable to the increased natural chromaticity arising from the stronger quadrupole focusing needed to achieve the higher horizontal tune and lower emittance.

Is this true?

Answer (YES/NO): NO